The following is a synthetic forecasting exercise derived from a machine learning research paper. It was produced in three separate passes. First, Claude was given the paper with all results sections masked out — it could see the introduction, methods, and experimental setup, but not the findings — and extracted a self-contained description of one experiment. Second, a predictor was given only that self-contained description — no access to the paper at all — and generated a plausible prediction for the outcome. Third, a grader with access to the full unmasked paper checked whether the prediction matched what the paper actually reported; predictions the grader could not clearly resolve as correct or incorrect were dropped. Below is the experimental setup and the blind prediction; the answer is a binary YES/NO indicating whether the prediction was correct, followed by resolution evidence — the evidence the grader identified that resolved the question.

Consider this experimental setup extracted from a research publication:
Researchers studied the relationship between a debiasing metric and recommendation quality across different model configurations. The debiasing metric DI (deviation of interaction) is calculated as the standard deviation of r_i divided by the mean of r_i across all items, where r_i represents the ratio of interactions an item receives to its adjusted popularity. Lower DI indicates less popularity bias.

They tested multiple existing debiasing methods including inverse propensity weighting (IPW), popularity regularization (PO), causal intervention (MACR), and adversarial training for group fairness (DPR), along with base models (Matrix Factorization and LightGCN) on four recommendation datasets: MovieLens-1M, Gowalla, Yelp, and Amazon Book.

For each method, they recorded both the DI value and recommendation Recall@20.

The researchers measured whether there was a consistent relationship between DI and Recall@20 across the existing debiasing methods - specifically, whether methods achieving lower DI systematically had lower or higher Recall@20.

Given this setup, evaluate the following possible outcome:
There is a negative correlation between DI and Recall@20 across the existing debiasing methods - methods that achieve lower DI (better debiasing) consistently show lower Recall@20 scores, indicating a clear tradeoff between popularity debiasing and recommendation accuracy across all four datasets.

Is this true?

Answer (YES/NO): YES